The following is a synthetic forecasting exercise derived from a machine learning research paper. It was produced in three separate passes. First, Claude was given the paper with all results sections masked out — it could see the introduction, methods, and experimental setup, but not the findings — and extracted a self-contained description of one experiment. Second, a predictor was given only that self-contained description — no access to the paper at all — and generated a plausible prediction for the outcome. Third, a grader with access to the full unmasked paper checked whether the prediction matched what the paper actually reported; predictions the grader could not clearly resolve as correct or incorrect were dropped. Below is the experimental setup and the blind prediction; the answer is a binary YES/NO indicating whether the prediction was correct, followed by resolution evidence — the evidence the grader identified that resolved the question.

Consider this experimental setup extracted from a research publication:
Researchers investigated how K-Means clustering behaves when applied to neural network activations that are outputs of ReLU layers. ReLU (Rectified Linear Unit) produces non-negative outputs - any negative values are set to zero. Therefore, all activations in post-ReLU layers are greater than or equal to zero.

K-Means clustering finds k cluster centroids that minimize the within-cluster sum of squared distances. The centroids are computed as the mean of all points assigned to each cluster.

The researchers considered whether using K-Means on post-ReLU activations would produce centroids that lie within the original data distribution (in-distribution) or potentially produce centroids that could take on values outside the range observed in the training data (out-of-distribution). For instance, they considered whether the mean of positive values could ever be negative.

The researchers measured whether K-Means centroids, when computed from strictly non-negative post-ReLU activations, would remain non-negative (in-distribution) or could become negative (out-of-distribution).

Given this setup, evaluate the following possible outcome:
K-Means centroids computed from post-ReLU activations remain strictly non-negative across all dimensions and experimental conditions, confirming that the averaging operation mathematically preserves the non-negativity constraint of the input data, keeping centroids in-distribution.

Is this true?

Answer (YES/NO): YES